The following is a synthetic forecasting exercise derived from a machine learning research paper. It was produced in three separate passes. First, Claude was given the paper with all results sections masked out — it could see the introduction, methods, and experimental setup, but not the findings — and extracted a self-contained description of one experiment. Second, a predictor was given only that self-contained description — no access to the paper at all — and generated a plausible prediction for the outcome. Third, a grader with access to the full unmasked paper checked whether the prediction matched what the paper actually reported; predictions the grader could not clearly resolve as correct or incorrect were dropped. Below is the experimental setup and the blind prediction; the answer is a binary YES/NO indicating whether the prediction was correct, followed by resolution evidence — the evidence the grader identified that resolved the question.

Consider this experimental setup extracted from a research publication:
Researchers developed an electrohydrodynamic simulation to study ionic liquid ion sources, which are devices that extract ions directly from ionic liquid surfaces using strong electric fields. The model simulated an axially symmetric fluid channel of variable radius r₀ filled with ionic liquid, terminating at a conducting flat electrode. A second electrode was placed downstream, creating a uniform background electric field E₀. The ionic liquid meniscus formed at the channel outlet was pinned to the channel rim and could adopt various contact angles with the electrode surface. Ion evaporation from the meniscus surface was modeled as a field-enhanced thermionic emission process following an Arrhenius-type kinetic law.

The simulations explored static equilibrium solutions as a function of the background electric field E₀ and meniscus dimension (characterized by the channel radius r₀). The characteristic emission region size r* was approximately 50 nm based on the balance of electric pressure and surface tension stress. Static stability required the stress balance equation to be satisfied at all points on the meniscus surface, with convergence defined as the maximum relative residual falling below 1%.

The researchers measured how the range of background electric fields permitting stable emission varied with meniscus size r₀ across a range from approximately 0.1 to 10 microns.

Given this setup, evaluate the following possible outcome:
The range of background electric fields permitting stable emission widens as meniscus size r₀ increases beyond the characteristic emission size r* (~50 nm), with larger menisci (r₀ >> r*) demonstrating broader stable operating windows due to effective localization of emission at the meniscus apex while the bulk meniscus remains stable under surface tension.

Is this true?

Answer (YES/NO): NO